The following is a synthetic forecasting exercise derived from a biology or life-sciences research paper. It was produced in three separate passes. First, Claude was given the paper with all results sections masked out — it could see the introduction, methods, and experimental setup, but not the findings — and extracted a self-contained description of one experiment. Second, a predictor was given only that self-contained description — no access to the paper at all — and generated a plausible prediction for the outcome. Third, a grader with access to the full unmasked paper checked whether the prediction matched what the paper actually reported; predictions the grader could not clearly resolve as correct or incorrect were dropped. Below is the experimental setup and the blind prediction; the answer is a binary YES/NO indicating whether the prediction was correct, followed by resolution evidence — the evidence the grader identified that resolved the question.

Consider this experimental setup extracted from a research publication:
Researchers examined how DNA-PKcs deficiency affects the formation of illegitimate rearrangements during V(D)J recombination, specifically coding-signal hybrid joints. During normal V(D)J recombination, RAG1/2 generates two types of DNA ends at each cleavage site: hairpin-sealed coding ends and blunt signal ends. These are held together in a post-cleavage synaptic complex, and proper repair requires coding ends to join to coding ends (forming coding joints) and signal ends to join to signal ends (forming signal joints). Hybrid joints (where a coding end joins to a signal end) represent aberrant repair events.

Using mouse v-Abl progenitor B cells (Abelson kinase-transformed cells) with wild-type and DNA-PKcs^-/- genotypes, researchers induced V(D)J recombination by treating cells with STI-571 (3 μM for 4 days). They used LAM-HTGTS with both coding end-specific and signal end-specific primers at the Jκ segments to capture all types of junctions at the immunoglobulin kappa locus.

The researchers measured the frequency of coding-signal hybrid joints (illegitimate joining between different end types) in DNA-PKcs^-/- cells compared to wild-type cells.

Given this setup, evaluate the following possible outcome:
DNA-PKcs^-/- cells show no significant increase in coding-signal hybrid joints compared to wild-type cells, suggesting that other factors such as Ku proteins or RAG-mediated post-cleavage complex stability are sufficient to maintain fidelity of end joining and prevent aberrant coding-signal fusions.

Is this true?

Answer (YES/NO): NO